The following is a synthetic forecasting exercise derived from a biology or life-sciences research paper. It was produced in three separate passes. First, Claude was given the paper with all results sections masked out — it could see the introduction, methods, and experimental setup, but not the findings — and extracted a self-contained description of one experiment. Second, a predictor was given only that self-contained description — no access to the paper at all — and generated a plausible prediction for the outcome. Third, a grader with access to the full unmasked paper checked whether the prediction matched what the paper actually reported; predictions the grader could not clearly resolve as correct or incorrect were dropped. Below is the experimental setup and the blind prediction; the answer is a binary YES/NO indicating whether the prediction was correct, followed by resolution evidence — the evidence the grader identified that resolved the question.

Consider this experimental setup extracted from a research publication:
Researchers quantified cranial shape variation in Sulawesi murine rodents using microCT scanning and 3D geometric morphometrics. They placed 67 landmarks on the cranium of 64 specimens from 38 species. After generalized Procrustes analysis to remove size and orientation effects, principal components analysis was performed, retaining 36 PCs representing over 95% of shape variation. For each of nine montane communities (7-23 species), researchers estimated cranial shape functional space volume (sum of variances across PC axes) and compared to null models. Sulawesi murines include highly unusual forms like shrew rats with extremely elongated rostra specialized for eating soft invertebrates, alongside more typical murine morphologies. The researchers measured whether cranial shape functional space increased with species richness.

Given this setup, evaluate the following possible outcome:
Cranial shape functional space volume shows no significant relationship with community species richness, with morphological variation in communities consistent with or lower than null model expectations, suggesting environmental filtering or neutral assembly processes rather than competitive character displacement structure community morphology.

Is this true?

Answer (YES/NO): NO